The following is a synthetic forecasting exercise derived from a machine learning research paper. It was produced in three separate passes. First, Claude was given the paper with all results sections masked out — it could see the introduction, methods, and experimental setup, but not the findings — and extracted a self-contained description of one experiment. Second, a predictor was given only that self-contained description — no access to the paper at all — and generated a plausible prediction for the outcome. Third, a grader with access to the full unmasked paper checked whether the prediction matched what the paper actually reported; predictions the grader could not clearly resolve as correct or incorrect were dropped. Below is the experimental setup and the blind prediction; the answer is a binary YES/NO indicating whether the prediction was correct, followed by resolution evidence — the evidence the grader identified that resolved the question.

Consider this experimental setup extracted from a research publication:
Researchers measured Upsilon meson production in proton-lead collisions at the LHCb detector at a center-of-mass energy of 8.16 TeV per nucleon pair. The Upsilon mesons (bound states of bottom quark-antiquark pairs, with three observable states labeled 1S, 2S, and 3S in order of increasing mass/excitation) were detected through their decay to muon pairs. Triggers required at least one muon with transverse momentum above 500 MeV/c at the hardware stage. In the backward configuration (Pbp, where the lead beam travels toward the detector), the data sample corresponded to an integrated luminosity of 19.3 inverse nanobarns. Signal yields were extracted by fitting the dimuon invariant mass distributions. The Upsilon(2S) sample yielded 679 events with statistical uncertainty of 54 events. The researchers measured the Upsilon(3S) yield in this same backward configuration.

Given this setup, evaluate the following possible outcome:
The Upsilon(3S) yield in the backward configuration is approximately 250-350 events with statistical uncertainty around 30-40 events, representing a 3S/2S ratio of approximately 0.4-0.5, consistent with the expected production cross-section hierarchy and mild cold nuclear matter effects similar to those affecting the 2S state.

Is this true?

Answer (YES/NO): NO